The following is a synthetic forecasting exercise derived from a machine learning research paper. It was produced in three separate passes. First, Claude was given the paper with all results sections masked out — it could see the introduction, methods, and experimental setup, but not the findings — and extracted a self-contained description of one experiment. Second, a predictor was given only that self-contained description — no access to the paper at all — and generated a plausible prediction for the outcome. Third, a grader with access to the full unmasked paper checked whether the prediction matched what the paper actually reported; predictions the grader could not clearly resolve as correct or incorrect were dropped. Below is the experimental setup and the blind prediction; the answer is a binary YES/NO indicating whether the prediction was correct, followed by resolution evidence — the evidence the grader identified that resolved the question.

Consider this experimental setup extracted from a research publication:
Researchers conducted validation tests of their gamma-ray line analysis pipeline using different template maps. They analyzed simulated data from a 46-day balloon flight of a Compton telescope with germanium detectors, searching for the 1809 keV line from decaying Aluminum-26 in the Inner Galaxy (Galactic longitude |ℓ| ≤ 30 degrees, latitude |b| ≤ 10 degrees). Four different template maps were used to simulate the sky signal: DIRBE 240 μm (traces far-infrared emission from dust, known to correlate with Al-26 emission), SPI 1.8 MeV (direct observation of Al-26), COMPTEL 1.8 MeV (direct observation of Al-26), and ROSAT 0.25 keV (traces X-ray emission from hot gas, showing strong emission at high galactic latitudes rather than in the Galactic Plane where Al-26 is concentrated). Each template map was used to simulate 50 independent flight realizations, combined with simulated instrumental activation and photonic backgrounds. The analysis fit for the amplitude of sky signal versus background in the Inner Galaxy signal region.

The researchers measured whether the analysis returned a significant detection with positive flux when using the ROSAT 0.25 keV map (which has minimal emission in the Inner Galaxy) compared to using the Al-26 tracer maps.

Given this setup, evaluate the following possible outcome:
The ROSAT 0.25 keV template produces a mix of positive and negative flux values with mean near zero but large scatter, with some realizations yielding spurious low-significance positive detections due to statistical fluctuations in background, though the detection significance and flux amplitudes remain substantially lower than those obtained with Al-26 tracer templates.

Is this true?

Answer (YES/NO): NO